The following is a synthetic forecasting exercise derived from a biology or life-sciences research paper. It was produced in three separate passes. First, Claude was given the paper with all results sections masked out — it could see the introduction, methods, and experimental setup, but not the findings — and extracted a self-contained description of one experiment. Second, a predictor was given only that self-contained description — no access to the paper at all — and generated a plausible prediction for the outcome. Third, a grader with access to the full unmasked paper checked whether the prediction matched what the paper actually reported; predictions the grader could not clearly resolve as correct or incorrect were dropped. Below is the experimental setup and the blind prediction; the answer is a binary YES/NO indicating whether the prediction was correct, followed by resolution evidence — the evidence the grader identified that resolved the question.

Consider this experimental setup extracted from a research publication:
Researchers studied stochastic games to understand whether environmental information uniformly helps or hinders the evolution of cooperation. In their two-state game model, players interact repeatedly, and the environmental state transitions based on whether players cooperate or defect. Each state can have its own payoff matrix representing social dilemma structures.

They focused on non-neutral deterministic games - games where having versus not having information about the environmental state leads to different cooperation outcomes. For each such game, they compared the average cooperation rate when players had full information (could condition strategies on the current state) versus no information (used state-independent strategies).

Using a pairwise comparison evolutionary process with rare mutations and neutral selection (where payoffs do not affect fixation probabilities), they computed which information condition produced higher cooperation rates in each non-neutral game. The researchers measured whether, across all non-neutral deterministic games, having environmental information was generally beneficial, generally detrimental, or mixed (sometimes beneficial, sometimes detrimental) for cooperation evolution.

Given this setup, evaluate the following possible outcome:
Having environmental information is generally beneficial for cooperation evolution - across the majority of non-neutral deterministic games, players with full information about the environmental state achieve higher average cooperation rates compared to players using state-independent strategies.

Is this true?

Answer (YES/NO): NO